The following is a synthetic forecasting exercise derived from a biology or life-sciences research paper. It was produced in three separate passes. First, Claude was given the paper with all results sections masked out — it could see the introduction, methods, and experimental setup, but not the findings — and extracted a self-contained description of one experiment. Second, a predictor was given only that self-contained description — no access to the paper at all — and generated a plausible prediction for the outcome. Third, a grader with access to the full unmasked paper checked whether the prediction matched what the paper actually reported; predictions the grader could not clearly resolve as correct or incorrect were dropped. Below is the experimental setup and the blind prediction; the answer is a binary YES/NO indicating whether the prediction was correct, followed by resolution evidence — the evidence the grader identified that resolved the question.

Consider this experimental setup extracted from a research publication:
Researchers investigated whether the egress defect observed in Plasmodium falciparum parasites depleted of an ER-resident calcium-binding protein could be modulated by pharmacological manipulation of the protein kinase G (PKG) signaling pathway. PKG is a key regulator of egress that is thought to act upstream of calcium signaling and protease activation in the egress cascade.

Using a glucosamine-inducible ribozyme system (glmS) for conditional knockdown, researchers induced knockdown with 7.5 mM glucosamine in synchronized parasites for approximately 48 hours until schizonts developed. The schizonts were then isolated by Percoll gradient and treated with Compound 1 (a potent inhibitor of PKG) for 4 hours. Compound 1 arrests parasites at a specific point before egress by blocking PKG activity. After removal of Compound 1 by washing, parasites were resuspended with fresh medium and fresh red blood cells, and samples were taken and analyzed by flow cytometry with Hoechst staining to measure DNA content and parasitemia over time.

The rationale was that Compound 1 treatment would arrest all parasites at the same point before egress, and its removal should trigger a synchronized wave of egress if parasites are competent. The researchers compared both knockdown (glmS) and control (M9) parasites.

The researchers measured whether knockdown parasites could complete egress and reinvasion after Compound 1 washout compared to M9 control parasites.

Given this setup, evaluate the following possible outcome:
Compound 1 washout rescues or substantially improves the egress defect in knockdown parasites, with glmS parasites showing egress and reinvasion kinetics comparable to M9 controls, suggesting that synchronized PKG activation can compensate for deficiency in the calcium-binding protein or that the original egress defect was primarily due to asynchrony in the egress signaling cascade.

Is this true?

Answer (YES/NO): NO